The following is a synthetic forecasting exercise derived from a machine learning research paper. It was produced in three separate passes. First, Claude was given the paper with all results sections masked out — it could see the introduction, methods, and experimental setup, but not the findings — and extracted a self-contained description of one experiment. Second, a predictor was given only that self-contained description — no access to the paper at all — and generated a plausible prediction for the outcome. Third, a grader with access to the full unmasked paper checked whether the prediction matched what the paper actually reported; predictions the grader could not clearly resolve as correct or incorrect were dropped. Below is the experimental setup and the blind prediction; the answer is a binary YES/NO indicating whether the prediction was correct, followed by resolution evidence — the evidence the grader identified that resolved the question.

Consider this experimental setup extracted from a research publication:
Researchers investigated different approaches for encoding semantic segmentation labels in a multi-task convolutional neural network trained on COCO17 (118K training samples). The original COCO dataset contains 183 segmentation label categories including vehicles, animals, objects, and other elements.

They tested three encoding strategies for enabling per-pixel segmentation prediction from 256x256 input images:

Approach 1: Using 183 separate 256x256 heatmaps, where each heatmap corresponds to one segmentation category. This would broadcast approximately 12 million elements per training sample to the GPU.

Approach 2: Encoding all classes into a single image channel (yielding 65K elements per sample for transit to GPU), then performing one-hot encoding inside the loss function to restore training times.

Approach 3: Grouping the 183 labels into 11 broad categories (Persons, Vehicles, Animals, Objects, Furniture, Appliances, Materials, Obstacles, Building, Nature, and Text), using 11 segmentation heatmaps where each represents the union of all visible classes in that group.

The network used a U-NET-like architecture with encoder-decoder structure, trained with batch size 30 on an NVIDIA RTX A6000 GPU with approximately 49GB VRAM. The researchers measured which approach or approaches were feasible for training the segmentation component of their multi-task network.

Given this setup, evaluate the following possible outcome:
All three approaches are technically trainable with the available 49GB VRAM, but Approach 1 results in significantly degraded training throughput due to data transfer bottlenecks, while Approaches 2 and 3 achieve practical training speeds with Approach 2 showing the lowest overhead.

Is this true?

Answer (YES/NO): NO